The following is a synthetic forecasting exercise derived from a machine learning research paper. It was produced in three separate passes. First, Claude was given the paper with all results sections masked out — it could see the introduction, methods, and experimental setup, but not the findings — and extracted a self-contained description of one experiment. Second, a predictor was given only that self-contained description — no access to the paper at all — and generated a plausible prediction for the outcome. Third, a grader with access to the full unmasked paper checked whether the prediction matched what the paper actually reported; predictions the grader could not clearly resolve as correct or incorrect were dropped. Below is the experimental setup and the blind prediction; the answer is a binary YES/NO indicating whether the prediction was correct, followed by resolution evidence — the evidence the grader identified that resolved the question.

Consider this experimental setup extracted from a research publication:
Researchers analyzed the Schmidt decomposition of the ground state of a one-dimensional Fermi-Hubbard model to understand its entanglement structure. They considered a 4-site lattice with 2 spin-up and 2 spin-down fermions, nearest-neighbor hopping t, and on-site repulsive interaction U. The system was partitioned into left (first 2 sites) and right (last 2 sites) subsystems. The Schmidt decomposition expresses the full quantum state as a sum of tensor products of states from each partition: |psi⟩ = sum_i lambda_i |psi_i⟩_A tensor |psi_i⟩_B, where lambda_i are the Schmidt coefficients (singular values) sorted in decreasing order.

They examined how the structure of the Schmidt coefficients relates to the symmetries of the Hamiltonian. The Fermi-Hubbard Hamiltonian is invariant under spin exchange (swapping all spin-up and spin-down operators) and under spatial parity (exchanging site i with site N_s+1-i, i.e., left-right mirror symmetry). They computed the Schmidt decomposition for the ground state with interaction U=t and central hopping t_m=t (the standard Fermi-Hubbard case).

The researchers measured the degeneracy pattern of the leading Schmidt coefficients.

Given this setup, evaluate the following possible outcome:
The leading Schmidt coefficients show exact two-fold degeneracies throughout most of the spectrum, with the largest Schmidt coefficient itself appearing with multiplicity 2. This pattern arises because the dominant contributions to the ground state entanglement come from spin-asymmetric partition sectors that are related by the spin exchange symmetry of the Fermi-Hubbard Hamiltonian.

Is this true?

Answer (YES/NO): NO